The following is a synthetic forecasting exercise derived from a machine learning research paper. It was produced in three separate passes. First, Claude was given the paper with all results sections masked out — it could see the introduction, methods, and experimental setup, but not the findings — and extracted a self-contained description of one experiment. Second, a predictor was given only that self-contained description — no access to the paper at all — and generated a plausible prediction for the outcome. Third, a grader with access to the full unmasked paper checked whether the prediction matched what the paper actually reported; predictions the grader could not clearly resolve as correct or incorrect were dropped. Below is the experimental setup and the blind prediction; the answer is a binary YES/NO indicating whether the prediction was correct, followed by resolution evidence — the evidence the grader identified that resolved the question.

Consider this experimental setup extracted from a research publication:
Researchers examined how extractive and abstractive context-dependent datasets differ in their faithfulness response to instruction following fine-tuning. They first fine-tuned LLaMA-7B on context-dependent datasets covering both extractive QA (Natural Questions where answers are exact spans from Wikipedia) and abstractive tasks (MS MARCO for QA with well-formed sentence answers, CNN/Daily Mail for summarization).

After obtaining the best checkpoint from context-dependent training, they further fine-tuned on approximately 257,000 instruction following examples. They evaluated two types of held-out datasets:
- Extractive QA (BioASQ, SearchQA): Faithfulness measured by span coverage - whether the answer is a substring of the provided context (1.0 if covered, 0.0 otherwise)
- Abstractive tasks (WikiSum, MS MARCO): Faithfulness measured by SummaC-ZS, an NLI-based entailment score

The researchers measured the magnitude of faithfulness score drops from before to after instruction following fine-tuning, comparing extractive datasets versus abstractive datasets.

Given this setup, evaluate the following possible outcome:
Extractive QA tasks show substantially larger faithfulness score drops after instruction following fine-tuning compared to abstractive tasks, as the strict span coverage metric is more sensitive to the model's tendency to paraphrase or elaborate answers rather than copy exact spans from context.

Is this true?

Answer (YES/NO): NO